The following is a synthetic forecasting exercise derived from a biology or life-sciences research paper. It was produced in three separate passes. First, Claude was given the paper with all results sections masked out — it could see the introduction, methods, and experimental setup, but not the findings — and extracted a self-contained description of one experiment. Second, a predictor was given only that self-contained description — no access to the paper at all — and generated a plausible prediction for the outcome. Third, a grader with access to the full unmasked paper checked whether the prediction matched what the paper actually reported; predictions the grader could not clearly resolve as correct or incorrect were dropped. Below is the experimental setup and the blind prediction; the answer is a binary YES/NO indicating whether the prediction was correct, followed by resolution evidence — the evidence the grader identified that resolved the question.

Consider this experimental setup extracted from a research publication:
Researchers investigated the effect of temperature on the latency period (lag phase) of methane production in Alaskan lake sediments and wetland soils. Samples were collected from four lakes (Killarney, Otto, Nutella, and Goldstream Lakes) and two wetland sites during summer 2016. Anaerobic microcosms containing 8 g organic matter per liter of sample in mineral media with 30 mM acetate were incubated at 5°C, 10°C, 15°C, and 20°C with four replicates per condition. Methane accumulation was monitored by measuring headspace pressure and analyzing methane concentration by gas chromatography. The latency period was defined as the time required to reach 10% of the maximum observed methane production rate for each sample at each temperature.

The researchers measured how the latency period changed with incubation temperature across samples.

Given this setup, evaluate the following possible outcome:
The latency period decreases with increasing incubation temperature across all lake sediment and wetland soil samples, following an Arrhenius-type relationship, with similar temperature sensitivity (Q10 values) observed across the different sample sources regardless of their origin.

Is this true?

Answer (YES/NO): NO